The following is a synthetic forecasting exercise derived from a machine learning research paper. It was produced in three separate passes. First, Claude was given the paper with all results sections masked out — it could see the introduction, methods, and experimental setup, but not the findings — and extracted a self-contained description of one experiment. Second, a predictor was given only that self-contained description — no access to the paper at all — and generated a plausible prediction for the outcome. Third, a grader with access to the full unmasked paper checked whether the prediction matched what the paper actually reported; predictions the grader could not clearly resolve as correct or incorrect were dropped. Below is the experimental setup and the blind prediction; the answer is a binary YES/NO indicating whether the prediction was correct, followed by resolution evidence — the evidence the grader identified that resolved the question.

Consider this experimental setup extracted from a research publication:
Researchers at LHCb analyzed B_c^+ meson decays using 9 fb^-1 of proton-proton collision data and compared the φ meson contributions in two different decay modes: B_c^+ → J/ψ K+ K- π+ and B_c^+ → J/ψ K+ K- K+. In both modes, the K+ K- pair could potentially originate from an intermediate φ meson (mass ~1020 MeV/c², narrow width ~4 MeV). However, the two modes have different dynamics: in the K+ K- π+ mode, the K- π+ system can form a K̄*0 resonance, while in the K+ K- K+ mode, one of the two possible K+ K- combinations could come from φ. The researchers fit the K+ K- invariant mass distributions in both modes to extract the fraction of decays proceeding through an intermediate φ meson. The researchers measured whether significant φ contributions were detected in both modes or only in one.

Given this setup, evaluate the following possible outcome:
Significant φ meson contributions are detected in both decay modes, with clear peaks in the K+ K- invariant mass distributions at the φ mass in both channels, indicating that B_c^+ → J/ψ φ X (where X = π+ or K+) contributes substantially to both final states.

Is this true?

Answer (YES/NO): NO